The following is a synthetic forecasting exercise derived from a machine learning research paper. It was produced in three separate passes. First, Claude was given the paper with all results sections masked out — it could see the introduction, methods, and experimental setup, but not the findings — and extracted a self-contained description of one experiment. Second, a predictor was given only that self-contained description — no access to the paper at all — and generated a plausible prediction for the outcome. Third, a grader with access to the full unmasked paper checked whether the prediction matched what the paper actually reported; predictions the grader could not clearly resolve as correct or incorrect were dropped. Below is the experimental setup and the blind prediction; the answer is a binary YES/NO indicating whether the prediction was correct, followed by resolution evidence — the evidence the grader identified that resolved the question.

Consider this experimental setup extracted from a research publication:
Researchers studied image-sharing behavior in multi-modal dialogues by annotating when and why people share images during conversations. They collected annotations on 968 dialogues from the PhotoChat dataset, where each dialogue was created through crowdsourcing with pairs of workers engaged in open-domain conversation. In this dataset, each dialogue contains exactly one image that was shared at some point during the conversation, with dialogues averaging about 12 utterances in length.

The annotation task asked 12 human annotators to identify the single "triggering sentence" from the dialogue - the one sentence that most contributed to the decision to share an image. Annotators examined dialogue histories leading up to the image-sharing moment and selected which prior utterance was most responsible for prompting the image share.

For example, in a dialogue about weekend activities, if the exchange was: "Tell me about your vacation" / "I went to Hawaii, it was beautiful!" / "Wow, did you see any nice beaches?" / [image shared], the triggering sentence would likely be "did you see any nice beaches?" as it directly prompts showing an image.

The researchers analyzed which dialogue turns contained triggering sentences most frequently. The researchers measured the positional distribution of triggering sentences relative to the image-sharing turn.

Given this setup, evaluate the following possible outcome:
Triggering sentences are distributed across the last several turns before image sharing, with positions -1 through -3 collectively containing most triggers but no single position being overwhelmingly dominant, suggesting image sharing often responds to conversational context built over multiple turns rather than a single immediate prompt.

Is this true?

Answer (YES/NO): NO